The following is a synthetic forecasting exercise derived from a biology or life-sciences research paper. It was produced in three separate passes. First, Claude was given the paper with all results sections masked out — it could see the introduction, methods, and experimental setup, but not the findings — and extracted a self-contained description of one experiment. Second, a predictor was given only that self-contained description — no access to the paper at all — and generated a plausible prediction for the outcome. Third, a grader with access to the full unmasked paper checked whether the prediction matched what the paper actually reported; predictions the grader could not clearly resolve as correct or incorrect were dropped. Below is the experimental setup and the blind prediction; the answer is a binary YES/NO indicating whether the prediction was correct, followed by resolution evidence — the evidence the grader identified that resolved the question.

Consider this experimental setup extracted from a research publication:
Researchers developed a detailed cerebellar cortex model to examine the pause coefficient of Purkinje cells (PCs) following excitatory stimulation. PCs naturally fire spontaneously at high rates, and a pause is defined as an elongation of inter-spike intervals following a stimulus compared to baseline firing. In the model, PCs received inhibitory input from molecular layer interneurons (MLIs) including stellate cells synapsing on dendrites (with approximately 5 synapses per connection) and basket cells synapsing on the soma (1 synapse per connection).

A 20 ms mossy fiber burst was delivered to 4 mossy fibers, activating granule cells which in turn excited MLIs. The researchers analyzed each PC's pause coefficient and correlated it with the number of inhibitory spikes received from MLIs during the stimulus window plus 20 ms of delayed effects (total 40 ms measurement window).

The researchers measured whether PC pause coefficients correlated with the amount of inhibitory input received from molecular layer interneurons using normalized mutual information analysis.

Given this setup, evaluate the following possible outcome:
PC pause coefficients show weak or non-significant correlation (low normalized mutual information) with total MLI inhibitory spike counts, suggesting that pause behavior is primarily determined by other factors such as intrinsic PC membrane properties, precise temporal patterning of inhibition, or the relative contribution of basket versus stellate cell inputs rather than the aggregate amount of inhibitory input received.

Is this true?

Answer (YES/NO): NO